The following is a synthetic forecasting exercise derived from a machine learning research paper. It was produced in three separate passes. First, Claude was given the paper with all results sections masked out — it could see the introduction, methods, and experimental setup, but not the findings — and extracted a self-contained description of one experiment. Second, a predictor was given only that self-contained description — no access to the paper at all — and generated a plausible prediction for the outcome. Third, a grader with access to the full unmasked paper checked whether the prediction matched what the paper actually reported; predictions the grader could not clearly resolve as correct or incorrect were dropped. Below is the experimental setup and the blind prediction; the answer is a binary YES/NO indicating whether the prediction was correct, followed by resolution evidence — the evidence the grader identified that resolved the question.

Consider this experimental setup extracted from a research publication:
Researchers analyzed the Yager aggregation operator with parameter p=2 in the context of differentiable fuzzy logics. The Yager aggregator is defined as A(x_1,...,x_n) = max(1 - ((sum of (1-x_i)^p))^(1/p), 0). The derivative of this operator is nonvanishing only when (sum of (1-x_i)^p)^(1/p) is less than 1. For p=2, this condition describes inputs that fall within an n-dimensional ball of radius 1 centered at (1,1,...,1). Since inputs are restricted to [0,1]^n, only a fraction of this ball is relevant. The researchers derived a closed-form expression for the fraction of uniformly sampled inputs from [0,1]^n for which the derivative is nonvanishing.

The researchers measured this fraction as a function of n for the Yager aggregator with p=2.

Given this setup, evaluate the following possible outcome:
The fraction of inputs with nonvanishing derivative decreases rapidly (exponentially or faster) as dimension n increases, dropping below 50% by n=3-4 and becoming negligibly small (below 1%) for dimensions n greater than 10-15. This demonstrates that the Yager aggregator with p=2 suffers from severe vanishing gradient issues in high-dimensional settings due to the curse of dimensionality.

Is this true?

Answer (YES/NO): YES